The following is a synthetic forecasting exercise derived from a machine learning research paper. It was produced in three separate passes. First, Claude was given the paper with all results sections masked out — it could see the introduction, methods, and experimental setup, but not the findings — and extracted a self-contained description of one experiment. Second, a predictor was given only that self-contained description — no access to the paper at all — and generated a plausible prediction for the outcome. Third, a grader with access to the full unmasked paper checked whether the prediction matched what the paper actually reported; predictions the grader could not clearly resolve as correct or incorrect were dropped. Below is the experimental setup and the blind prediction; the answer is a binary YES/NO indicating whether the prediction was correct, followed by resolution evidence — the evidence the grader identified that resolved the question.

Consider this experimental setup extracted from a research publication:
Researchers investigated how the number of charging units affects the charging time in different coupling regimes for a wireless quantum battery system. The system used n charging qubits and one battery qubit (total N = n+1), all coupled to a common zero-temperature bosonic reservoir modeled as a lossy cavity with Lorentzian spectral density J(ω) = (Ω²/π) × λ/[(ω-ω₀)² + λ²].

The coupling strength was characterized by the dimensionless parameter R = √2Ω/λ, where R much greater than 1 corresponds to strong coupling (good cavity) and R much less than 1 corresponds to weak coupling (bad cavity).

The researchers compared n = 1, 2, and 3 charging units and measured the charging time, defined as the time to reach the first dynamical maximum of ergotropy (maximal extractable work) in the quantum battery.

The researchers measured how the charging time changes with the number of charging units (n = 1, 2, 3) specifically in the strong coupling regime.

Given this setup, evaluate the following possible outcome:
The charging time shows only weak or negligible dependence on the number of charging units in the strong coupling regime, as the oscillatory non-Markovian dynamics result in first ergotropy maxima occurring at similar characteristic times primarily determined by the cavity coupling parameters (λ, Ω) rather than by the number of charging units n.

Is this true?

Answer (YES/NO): YES